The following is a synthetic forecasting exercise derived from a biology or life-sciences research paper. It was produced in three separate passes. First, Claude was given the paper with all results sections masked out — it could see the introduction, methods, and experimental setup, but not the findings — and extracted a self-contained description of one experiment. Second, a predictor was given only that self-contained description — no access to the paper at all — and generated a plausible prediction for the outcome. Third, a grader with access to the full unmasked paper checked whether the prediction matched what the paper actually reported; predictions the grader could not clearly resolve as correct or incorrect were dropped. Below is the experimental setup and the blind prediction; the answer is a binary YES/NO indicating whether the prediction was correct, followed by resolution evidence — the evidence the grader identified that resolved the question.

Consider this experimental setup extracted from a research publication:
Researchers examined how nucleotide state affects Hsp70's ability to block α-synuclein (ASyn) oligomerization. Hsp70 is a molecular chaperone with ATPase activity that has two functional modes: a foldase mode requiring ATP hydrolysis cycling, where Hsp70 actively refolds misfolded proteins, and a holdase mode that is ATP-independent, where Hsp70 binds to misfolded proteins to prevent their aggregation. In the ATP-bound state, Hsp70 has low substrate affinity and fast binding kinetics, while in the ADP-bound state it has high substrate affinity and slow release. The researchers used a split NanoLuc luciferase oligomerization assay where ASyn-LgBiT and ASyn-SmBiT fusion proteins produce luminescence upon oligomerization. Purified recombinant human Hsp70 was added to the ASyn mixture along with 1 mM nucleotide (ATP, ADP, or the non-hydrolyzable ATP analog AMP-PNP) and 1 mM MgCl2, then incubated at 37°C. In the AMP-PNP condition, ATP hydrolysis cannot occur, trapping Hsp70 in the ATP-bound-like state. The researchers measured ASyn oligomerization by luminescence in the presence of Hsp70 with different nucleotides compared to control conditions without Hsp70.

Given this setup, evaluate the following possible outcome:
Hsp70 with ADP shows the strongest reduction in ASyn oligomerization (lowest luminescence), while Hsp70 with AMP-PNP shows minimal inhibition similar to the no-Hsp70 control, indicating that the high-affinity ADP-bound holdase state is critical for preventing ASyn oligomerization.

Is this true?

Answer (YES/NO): NO